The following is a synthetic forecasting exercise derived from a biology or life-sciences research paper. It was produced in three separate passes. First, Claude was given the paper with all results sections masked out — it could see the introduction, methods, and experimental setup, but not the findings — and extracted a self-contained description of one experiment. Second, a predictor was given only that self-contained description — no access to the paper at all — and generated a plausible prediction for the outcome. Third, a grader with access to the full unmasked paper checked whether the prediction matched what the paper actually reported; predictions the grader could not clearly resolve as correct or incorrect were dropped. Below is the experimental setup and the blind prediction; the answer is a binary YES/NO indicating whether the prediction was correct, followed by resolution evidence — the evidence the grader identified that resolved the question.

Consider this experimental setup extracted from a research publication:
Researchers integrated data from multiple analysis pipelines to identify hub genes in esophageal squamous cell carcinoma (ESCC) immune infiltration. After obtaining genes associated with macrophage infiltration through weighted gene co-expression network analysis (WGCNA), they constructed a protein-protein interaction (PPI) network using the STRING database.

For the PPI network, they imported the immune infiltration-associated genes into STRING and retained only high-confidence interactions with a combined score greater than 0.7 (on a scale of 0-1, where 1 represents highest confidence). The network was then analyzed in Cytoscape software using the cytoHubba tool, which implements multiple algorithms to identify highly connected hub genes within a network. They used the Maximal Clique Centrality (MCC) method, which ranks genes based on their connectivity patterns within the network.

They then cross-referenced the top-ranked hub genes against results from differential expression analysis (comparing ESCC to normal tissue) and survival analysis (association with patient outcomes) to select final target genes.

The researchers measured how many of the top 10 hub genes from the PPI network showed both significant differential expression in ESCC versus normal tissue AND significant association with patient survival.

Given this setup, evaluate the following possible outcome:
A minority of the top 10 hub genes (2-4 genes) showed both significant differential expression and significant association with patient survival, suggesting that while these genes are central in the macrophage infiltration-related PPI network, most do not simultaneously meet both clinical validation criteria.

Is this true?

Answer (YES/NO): NO